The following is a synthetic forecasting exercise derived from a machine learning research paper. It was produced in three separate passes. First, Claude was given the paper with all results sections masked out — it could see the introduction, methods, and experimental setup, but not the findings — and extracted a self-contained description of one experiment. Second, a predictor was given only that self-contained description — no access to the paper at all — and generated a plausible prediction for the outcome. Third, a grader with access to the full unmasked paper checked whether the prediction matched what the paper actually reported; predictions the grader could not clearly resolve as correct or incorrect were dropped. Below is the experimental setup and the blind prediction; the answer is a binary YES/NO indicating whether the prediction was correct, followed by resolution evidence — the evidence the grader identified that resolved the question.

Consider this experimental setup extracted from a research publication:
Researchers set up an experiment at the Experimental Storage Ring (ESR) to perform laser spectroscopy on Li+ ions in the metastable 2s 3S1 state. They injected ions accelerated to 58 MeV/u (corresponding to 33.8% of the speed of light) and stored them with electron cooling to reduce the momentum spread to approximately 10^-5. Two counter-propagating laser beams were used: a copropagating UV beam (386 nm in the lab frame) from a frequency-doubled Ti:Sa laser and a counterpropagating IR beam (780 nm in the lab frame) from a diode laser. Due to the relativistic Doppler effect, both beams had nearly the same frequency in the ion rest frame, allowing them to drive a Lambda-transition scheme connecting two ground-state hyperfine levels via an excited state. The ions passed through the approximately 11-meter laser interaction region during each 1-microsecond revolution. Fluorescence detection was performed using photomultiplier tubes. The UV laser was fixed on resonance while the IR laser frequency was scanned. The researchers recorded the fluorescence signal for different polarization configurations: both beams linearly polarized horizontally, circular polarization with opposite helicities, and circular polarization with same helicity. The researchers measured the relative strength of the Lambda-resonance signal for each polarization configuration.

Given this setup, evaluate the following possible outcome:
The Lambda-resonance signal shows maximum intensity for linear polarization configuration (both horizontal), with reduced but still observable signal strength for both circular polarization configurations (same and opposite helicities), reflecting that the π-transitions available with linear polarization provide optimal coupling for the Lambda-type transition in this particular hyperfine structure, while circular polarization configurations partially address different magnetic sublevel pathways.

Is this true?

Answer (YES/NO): NO